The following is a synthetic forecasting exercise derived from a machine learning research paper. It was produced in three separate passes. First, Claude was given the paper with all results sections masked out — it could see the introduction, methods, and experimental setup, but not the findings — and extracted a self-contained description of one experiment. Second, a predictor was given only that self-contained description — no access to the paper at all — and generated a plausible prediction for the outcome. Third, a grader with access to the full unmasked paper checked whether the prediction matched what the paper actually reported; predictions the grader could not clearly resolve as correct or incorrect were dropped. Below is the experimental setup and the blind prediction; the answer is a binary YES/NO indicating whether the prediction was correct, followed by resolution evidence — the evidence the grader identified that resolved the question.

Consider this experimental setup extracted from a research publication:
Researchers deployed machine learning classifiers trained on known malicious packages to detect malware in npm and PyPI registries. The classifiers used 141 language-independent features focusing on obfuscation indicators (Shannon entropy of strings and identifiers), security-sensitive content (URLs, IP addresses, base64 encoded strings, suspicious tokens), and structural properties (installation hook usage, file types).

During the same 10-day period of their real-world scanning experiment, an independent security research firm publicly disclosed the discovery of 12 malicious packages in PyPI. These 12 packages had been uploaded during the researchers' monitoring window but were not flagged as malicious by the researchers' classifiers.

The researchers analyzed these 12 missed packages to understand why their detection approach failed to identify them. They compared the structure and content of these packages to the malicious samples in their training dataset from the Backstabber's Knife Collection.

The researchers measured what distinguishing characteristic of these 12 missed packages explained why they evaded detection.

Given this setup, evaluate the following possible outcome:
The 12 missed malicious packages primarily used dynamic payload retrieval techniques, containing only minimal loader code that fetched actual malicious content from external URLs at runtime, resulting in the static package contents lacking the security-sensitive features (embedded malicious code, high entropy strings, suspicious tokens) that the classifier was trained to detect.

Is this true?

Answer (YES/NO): NO